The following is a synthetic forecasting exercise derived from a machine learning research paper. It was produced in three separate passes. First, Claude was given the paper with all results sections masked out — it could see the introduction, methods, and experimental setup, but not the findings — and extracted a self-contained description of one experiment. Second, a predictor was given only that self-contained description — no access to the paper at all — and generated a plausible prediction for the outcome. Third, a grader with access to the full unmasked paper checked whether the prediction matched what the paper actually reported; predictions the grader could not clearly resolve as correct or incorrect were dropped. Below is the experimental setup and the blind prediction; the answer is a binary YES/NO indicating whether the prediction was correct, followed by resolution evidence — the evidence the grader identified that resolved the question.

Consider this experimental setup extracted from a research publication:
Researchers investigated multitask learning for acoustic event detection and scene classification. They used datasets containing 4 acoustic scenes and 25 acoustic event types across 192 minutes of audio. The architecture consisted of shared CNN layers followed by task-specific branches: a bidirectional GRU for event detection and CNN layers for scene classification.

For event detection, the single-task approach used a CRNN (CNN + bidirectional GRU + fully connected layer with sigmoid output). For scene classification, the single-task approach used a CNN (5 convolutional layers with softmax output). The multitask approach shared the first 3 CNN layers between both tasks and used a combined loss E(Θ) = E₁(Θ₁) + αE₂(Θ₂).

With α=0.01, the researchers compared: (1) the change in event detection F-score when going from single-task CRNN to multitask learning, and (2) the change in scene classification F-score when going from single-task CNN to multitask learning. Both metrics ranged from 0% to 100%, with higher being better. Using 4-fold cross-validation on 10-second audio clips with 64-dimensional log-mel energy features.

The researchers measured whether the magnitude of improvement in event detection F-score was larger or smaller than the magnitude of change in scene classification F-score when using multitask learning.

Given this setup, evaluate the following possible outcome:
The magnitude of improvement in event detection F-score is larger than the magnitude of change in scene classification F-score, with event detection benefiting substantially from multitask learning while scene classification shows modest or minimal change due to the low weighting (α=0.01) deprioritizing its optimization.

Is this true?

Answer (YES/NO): NO